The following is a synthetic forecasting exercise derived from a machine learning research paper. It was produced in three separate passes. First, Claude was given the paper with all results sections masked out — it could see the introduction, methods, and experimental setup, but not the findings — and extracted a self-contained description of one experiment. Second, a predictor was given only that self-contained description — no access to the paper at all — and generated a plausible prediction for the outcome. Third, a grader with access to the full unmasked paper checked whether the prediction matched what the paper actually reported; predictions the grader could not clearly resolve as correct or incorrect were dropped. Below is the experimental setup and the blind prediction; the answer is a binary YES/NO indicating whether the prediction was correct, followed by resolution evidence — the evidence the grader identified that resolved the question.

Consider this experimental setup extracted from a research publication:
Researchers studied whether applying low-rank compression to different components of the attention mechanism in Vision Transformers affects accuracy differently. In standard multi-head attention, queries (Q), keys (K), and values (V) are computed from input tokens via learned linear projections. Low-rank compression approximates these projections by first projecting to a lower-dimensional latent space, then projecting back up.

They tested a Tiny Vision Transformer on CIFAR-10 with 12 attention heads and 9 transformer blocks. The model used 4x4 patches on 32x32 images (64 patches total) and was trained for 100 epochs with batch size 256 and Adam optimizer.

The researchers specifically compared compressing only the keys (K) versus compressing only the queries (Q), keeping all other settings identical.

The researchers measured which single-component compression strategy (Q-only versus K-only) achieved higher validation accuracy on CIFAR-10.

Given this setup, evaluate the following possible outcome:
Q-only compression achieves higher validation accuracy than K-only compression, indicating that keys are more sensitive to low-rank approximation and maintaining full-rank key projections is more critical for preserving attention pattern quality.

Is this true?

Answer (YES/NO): YES